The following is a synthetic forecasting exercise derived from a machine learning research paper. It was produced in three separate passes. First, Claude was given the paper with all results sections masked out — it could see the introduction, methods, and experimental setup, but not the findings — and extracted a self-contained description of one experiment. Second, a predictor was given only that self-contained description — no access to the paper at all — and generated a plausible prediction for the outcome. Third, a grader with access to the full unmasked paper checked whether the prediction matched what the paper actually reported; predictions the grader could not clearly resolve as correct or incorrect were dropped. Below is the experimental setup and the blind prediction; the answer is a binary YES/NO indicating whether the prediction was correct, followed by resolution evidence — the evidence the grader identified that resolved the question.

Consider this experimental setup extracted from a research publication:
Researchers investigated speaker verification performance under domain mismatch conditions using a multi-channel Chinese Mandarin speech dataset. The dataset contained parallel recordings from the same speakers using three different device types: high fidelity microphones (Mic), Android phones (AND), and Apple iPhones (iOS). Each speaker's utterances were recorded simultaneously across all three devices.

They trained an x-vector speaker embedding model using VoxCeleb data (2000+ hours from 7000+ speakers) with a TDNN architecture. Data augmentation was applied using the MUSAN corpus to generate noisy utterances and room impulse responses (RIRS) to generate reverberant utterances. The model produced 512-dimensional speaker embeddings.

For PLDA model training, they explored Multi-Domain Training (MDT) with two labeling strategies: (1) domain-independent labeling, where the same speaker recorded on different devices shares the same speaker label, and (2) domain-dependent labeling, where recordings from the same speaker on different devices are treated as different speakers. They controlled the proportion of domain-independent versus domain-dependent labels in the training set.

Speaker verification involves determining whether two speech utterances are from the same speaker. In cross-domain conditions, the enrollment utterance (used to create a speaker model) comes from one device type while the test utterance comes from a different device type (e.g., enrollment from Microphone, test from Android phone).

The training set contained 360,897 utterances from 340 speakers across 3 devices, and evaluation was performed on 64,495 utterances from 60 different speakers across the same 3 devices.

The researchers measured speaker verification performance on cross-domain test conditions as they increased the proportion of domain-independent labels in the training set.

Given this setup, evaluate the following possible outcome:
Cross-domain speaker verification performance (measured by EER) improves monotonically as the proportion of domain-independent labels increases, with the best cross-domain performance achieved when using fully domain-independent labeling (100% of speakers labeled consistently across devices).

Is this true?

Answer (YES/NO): NO